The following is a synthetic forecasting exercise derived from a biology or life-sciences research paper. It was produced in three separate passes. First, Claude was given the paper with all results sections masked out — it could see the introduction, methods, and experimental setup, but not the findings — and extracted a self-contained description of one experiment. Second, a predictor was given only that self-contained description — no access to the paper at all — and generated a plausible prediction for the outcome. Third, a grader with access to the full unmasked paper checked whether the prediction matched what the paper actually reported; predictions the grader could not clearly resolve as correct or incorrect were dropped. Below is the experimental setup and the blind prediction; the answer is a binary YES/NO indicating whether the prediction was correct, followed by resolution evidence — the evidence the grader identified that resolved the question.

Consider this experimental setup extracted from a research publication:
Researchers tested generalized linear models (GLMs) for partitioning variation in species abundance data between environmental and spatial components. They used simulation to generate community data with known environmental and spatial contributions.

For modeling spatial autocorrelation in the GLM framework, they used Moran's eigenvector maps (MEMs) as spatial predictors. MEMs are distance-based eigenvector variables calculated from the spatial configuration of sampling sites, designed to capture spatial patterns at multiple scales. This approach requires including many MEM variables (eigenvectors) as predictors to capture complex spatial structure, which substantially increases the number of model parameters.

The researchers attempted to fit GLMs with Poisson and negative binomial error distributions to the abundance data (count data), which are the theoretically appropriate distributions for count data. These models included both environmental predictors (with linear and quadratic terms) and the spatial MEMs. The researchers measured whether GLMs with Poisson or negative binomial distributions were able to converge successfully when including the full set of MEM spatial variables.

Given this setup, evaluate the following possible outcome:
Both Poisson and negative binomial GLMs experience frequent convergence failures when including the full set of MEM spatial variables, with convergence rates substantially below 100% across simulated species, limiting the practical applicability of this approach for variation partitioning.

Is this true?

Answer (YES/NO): YES